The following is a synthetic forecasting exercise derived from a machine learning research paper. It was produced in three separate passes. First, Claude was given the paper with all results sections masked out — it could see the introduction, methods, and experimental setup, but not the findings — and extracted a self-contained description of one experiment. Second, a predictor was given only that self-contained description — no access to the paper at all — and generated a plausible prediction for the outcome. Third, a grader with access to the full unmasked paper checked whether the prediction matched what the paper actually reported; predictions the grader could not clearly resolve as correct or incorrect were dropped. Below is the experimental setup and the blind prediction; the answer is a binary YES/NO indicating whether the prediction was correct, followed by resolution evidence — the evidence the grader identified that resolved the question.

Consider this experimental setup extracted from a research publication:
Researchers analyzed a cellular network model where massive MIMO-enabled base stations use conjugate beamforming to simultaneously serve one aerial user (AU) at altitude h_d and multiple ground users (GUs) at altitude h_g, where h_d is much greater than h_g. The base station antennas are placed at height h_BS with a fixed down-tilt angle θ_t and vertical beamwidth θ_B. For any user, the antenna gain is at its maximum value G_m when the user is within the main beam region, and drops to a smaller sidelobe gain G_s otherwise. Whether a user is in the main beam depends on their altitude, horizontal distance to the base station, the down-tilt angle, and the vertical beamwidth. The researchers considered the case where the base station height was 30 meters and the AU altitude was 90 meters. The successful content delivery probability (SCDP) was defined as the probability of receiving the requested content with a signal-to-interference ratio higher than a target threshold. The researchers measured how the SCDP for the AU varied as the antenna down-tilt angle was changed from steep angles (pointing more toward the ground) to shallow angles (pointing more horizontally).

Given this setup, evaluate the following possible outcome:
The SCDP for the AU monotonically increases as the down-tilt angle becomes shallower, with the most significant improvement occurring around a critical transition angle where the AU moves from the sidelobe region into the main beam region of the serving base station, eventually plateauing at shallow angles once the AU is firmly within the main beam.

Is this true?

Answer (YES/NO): NO